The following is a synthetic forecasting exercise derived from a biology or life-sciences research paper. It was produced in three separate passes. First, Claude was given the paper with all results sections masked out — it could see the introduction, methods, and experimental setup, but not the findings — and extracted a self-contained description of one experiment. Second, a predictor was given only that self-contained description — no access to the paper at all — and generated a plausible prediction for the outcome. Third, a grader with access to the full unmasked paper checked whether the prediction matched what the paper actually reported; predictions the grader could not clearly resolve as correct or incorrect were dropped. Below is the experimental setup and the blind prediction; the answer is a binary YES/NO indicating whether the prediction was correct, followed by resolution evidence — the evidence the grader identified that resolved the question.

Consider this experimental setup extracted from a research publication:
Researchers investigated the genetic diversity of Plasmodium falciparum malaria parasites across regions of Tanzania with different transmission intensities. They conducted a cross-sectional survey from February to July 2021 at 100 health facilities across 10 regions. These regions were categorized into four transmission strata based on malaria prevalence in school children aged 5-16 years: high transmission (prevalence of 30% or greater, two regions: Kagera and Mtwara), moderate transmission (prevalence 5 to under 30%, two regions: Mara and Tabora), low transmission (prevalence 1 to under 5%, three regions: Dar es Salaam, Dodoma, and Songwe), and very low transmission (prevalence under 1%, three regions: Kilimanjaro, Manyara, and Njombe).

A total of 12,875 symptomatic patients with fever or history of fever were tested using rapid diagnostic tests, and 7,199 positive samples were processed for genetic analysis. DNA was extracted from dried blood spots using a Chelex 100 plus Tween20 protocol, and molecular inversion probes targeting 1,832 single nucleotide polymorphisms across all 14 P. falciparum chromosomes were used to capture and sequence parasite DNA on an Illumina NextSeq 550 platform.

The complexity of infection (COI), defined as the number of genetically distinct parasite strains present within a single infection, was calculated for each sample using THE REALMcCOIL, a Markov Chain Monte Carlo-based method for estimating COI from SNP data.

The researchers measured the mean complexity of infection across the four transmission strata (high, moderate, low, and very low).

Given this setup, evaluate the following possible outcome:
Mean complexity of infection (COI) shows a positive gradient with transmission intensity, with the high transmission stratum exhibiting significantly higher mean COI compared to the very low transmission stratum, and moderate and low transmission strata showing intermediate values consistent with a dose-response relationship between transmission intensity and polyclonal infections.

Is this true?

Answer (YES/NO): NO